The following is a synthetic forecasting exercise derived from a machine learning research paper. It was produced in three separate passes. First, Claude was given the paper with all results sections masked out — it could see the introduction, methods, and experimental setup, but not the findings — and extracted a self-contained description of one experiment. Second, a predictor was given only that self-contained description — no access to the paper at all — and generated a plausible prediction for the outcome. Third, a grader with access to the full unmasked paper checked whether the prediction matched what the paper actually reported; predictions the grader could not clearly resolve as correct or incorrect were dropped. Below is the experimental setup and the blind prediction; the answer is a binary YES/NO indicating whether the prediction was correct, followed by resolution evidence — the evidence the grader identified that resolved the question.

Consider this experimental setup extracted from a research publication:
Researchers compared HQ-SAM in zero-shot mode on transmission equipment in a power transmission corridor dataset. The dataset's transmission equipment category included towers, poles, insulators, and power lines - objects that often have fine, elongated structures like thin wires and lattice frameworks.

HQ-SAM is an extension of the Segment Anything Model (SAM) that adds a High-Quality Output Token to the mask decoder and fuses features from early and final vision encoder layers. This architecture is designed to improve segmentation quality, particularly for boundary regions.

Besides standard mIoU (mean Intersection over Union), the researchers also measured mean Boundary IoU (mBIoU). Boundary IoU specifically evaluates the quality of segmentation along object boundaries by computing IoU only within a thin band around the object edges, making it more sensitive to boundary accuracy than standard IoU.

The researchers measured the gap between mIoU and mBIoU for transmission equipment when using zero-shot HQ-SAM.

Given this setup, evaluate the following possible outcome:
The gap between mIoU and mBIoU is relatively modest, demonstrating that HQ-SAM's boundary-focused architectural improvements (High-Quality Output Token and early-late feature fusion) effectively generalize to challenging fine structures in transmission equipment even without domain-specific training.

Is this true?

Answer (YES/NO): NO